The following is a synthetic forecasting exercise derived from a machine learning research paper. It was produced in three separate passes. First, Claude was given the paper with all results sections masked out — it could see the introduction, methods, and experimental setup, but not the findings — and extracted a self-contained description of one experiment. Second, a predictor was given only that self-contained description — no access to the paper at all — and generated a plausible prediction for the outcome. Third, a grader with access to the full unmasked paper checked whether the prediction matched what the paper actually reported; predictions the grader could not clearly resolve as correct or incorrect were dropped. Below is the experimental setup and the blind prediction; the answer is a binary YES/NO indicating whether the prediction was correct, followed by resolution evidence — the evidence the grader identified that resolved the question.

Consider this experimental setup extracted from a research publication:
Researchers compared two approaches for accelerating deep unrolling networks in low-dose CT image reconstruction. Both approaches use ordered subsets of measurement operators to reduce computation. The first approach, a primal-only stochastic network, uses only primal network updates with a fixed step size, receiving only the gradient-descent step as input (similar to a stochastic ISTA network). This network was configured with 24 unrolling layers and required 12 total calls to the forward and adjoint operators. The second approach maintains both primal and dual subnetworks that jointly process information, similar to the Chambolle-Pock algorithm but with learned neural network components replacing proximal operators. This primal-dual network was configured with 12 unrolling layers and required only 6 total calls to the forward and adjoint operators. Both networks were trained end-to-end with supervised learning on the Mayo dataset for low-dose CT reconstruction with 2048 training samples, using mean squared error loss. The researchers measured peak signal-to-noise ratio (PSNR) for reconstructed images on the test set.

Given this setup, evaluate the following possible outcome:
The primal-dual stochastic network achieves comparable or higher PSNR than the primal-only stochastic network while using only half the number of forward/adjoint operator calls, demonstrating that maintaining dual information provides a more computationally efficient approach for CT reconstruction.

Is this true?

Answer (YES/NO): YES